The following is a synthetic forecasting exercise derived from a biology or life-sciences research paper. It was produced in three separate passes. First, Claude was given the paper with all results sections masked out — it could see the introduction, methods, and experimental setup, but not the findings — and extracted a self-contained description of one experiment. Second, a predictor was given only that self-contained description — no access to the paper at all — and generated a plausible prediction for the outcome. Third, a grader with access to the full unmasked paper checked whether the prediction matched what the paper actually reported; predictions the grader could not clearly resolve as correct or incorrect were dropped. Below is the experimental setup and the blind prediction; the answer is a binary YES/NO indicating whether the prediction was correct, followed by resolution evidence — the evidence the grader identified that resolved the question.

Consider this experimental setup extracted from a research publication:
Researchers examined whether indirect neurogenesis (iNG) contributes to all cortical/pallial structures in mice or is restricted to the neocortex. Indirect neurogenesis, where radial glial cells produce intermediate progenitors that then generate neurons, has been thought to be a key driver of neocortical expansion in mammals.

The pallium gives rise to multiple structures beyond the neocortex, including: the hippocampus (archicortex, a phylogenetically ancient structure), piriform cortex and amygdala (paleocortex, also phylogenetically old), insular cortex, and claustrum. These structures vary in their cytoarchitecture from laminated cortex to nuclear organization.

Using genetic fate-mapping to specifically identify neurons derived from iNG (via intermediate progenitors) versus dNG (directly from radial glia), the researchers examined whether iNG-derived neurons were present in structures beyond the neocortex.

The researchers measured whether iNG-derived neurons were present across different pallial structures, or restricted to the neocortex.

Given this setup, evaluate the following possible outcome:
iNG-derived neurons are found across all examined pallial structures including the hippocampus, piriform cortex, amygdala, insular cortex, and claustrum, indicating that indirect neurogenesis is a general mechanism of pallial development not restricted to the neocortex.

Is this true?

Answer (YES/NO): YES